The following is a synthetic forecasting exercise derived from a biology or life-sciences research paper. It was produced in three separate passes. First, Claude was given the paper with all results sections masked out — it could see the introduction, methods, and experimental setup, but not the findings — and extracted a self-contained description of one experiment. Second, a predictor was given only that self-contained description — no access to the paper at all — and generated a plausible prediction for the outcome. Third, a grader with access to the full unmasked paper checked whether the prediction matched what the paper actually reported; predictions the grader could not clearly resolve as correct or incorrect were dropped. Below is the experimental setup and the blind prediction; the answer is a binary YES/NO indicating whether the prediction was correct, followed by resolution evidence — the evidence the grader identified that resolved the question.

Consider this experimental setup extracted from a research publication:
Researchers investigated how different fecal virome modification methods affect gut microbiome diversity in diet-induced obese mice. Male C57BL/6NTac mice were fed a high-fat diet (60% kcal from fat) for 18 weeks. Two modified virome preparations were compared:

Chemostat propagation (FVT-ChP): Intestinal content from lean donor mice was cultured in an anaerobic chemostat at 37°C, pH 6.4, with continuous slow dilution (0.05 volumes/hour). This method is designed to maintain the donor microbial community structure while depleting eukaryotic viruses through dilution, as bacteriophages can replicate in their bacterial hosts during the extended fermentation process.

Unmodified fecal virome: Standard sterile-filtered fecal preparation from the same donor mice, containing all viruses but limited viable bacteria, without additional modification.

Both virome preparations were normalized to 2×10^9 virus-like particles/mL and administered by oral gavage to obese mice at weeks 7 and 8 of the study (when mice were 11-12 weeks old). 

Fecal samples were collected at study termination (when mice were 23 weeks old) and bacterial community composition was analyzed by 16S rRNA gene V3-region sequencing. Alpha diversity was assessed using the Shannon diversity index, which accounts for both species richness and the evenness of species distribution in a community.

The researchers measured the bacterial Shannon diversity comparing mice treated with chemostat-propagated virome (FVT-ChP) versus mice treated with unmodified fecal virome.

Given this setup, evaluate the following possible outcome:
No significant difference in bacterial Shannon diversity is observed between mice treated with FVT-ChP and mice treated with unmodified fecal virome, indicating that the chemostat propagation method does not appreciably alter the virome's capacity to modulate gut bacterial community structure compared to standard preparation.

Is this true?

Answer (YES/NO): NO